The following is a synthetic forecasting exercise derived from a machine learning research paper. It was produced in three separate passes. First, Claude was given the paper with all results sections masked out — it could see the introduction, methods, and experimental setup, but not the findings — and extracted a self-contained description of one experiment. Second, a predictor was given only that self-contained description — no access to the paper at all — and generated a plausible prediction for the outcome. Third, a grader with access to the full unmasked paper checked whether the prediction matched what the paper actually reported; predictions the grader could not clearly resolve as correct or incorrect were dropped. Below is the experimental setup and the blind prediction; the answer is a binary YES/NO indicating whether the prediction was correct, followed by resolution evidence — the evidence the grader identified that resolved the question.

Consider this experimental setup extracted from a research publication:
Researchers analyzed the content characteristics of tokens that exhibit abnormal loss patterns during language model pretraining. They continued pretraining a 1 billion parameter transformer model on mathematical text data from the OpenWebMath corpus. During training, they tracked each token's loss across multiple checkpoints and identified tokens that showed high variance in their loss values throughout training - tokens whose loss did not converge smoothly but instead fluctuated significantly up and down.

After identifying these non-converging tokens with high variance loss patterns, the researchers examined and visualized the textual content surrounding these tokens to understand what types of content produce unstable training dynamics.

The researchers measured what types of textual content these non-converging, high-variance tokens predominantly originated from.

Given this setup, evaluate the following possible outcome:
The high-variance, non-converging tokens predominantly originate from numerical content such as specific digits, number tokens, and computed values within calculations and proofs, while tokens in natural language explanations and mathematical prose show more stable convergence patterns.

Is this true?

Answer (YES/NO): NO